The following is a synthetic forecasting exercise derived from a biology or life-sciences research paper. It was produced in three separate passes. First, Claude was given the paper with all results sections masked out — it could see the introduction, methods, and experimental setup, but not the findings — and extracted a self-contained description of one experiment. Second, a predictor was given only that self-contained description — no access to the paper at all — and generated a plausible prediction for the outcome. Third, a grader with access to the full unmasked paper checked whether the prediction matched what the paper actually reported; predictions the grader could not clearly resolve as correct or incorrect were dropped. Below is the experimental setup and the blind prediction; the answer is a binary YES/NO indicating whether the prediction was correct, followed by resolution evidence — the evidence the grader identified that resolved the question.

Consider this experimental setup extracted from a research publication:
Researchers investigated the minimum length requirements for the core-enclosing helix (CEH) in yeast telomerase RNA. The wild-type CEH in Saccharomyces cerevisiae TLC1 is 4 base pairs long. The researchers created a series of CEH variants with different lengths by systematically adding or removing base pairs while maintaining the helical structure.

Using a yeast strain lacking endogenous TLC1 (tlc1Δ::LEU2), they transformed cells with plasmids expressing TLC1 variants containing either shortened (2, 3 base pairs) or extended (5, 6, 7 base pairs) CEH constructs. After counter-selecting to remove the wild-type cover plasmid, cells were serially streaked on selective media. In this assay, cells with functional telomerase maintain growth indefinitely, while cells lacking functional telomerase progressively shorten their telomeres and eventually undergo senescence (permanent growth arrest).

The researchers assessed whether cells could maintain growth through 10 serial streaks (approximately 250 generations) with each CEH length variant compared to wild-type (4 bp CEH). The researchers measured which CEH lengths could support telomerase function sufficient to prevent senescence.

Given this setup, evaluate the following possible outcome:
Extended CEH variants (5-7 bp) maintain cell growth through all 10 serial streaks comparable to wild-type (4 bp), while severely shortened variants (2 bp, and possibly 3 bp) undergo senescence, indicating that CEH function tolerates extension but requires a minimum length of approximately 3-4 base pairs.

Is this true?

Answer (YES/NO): YES